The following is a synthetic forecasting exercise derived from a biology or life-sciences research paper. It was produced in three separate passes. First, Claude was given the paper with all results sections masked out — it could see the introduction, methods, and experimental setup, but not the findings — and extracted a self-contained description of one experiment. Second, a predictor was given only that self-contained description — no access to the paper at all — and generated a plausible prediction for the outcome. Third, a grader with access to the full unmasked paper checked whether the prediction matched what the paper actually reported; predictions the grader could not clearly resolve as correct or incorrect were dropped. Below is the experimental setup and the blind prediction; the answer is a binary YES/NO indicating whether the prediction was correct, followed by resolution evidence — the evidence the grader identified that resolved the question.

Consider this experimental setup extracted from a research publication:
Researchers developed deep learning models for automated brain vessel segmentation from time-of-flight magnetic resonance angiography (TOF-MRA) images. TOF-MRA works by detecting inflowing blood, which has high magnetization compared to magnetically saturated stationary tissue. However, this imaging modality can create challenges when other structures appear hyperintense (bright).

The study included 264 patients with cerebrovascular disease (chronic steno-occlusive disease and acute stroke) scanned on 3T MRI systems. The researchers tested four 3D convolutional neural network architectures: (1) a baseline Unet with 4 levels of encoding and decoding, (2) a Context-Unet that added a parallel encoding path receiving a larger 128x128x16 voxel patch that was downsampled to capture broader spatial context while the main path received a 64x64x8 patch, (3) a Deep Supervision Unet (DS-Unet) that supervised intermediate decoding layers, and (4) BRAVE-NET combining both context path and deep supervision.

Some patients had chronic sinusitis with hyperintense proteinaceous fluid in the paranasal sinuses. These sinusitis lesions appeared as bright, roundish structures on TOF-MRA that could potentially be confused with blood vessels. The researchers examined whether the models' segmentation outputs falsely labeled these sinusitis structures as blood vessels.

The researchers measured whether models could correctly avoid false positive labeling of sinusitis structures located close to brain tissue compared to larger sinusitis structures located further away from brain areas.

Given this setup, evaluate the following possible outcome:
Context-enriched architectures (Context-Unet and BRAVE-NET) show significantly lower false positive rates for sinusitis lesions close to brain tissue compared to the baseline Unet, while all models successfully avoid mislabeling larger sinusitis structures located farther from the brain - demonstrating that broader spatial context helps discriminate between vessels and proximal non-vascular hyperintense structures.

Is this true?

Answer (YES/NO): NO